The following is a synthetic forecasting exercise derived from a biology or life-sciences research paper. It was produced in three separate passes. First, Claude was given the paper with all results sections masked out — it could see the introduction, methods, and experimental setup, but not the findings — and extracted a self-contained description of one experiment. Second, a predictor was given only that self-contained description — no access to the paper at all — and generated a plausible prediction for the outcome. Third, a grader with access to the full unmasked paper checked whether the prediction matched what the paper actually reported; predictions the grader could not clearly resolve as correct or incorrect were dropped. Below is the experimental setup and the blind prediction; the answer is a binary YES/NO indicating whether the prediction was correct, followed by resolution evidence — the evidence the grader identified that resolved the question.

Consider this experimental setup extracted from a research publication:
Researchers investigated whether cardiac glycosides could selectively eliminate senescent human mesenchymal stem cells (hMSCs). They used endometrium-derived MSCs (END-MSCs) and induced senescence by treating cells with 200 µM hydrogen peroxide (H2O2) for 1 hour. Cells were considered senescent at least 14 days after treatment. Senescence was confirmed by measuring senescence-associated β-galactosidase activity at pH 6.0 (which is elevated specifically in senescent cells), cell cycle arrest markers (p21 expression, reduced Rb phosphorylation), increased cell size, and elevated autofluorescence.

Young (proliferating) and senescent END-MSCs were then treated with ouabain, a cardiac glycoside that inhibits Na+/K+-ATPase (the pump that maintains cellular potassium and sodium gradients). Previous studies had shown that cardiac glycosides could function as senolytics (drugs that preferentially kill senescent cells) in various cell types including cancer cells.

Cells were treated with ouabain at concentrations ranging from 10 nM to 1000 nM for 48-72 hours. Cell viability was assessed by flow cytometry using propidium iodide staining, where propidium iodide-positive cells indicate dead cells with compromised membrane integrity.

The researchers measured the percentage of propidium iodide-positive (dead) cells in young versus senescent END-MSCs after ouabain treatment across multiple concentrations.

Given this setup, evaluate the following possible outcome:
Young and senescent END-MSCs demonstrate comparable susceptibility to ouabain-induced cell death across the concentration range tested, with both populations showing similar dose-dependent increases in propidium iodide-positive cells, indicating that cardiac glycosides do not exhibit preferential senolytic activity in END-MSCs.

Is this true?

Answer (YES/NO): NO